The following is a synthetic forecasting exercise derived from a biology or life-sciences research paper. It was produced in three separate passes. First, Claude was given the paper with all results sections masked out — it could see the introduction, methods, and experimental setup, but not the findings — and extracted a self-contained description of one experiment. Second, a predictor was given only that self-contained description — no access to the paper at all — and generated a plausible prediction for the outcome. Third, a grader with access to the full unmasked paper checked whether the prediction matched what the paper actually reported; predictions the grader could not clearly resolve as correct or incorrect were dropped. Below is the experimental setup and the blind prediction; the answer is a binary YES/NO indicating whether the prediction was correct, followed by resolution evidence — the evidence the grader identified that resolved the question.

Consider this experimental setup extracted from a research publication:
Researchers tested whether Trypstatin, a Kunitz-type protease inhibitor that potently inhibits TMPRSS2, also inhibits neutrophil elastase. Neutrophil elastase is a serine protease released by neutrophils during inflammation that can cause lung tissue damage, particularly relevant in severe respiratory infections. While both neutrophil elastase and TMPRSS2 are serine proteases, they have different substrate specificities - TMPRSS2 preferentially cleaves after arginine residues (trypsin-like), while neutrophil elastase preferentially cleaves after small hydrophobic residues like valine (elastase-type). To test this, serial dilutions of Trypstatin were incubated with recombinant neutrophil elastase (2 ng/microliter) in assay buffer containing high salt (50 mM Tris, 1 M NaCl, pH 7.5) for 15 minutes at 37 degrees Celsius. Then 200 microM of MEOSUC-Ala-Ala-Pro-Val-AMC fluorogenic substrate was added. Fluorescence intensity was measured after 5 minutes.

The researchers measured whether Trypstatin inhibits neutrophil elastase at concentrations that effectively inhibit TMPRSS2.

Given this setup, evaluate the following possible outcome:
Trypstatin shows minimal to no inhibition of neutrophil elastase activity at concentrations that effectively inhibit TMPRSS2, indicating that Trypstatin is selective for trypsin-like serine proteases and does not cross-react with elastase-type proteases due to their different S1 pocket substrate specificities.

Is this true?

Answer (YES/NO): NO